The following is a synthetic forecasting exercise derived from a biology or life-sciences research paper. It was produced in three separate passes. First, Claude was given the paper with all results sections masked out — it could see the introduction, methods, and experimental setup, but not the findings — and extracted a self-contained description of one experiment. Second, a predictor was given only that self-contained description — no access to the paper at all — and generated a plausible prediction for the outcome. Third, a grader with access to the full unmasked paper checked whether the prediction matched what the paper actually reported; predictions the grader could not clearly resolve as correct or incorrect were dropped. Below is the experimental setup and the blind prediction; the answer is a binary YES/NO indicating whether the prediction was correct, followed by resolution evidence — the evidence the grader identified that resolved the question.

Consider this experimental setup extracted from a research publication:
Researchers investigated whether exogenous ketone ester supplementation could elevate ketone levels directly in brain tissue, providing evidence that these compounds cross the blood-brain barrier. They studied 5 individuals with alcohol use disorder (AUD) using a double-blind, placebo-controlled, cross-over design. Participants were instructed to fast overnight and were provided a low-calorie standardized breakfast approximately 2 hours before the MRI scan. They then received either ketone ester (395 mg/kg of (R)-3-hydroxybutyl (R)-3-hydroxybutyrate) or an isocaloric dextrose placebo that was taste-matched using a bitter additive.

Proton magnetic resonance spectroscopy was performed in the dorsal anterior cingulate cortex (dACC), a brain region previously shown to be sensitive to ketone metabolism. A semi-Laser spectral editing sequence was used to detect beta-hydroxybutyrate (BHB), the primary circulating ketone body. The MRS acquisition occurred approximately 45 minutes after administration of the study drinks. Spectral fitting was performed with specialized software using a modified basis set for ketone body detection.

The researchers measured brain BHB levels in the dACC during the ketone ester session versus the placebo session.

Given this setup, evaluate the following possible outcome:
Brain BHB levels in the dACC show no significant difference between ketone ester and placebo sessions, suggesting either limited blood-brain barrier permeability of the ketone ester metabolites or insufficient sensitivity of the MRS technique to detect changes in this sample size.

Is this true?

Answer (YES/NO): NO